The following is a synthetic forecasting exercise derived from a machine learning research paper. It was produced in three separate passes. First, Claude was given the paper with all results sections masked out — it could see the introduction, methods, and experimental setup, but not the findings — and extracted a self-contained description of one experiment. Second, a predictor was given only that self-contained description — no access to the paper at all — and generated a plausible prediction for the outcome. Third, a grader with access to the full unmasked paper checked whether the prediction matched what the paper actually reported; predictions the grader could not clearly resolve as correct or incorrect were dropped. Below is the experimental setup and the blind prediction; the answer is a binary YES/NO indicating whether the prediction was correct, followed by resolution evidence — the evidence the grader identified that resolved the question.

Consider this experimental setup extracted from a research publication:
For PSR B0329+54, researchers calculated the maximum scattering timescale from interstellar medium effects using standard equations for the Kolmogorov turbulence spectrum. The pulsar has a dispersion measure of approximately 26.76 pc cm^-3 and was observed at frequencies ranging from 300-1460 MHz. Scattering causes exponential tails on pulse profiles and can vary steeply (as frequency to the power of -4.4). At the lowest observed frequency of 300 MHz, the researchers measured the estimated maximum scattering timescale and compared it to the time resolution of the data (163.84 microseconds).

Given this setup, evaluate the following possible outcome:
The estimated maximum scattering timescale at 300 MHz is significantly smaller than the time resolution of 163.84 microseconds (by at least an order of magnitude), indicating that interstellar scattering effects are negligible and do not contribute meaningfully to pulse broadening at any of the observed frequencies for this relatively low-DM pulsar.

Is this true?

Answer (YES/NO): YES